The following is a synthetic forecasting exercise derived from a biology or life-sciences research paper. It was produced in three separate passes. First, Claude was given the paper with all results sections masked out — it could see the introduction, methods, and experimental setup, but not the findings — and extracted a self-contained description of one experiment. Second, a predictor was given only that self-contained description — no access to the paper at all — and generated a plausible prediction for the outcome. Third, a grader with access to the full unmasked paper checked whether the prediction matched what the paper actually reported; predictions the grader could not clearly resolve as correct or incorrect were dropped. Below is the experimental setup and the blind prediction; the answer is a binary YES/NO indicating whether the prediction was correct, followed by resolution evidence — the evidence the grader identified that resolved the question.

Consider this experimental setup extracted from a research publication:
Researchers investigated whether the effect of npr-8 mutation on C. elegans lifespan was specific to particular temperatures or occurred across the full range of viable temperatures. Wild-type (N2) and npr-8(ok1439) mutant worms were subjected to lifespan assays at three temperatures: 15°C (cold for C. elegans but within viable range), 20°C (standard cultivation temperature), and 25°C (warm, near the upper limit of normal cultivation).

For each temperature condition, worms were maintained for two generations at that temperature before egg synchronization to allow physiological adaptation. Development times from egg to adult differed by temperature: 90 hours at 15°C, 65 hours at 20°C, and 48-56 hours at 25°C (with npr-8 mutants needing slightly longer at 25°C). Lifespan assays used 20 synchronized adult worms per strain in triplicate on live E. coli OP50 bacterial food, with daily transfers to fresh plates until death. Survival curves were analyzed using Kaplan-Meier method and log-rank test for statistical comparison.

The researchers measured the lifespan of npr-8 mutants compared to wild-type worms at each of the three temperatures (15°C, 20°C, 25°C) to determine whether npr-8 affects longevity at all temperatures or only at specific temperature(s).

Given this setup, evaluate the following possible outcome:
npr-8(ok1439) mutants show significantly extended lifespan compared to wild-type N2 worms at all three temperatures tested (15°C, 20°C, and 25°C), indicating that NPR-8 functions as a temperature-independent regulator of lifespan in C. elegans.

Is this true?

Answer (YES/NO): NO